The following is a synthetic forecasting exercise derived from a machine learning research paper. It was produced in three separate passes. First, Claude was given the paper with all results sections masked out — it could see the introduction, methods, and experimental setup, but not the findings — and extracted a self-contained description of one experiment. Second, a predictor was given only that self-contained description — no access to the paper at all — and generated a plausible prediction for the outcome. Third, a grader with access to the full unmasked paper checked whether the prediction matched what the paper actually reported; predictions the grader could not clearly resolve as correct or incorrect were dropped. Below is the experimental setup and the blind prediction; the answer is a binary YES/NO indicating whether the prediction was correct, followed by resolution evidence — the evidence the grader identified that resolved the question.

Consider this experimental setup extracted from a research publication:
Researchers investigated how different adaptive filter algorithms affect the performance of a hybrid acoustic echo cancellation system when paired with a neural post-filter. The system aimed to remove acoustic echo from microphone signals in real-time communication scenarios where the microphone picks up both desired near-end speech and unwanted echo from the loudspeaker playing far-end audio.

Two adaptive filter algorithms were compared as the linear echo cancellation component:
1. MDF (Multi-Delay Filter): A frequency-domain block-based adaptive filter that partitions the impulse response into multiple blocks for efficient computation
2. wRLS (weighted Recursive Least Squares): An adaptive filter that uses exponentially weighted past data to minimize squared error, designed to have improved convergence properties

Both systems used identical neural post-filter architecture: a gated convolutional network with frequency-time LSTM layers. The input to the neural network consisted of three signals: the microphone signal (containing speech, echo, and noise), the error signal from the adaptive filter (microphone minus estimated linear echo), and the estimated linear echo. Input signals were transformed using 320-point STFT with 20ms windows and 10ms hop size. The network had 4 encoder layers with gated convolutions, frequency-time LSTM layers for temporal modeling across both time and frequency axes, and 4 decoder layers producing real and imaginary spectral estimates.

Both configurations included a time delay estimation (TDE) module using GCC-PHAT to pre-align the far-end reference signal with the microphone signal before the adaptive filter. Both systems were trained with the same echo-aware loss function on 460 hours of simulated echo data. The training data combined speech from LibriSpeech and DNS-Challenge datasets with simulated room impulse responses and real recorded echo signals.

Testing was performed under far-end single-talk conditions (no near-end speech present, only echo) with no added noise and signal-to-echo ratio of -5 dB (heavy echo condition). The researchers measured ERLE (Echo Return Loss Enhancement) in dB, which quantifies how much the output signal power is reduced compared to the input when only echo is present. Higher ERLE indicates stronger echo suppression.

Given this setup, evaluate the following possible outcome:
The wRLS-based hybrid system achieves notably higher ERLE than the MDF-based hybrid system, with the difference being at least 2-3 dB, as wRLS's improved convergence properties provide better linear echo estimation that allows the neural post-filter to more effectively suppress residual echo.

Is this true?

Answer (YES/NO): NO